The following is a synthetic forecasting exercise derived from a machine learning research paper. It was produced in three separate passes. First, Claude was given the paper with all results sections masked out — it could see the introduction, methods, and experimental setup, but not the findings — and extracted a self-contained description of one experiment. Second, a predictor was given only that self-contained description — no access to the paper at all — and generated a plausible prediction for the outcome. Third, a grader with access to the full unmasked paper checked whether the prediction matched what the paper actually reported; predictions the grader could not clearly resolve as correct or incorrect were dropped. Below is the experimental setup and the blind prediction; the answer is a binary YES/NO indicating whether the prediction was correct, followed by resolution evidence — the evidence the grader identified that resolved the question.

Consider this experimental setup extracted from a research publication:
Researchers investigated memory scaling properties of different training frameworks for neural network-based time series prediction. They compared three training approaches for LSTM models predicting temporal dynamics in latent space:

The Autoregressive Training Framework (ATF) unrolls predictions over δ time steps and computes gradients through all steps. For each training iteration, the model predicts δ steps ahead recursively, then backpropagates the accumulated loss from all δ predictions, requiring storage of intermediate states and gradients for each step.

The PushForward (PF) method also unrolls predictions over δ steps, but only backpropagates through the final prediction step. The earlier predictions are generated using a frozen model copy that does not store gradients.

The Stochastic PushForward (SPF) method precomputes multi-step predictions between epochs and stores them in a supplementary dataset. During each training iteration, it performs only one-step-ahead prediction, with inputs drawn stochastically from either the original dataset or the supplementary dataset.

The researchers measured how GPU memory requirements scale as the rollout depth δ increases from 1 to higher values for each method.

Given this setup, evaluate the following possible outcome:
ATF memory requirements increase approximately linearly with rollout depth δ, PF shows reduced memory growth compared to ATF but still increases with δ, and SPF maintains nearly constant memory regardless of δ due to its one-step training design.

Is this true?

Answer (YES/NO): YES